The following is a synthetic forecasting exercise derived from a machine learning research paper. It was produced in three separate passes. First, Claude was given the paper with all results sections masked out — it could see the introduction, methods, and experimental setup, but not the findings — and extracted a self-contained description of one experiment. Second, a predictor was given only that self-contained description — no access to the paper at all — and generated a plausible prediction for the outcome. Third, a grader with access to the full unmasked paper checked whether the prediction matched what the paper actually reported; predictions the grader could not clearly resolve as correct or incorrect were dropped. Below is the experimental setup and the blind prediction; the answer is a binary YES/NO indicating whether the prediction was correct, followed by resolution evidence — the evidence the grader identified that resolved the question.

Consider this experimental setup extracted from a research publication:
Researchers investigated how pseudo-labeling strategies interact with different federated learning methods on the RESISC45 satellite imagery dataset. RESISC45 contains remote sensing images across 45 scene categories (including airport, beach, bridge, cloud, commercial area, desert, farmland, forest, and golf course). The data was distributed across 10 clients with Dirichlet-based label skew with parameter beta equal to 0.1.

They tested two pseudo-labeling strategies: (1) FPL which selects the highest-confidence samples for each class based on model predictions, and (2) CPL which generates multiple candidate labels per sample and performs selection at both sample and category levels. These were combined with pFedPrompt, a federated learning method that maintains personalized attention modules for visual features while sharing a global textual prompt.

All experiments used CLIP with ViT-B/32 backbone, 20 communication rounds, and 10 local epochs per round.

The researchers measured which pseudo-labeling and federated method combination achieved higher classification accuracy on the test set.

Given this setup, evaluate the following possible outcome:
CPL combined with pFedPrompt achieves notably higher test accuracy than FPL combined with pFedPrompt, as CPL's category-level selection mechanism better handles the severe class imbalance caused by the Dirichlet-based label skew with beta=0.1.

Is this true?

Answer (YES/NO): NO